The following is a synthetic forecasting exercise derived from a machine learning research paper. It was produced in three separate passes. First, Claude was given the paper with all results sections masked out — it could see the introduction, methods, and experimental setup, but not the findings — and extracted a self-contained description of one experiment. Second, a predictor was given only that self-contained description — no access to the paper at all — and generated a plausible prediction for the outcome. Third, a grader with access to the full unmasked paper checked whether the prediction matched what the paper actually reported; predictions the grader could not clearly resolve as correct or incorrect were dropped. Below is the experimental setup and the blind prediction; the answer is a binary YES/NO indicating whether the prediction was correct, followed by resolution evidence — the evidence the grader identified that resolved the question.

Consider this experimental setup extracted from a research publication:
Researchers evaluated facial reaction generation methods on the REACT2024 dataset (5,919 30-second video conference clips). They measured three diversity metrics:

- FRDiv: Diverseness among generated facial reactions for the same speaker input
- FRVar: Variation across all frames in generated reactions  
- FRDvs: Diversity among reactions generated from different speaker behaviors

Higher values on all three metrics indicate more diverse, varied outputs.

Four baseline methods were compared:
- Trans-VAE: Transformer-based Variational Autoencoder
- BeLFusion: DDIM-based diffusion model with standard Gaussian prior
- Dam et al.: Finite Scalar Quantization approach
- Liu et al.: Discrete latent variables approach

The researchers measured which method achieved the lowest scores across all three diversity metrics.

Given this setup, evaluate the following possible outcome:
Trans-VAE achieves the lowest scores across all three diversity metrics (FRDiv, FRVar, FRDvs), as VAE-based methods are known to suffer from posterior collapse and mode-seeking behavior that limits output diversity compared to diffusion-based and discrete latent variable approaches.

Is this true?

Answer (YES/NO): YES